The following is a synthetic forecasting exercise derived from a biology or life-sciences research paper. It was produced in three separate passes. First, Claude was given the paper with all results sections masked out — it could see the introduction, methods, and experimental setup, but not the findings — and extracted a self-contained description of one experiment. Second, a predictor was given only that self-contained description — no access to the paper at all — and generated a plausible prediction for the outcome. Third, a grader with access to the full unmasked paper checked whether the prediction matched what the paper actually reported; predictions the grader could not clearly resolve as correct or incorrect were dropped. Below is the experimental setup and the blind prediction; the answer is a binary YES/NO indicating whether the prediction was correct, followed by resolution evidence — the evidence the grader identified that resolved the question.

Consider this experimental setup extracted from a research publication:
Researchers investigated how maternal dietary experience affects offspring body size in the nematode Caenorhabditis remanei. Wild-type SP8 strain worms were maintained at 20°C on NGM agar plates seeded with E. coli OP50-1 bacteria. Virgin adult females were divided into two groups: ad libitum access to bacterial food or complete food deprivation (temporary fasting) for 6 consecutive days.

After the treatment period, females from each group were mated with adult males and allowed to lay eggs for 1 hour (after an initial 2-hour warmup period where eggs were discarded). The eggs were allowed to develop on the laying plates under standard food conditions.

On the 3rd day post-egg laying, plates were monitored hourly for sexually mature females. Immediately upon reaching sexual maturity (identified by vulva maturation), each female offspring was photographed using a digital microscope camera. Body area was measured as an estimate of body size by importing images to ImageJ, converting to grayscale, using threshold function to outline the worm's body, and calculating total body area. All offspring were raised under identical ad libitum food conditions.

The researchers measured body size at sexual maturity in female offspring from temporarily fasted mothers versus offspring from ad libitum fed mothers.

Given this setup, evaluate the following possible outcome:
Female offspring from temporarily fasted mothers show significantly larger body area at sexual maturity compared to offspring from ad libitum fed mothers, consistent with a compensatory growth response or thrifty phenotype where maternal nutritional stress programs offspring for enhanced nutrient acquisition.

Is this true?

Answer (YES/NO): NO